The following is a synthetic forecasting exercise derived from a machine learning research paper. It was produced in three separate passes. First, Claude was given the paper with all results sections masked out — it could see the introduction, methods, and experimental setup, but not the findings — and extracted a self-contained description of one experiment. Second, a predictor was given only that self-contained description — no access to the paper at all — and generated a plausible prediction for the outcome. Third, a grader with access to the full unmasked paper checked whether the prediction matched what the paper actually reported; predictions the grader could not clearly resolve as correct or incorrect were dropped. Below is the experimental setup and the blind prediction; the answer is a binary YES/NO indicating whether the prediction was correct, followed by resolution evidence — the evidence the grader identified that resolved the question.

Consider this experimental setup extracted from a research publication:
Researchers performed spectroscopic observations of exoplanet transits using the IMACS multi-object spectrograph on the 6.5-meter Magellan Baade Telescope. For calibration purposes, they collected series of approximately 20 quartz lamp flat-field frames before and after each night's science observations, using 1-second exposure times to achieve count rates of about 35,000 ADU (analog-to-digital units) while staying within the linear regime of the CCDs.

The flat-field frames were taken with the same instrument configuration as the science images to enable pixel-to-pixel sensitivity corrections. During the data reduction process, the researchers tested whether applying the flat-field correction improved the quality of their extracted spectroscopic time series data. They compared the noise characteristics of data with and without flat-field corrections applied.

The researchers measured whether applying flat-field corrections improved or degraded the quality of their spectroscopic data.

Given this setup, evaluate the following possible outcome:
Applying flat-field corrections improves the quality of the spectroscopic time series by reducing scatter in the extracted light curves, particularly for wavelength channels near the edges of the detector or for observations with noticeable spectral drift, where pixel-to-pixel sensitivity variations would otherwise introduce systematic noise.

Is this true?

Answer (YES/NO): NO